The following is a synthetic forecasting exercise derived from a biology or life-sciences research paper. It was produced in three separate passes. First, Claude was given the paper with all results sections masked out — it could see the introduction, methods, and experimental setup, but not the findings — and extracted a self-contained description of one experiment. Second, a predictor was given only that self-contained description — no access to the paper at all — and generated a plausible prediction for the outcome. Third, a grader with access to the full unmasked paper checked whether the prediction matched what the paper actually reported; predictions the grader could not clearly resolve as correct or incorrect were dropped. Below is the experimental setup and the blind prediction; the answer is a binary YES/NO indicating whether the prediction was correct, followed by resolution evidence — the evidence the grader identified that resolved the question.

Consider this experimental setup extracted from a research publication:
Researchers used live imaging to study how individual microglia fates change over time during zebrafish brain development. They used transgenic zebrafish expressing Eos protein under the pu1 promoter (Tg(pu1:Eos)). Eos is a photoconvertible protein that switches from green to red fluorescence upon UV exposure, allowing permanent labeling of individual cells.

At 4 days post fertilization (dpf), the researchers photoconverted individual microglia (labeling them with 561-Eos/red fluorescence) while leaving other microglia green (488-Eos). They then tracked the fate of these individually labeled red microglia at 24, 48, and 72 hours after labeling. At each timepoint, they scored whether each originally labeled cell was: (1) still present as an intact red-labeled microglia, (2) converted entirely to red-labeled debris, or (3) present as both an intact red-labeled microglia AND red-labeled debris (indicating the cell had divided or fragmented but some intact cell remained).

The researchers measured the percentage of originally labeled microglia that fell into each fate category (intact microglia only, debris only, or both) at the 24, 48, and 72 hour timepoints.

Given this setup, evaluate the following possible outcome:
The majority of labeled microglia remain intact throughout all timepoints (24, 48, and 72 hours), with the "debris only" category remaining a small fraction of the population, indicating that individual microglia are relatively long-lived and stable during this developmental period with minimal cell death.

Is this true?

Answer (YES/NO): NO